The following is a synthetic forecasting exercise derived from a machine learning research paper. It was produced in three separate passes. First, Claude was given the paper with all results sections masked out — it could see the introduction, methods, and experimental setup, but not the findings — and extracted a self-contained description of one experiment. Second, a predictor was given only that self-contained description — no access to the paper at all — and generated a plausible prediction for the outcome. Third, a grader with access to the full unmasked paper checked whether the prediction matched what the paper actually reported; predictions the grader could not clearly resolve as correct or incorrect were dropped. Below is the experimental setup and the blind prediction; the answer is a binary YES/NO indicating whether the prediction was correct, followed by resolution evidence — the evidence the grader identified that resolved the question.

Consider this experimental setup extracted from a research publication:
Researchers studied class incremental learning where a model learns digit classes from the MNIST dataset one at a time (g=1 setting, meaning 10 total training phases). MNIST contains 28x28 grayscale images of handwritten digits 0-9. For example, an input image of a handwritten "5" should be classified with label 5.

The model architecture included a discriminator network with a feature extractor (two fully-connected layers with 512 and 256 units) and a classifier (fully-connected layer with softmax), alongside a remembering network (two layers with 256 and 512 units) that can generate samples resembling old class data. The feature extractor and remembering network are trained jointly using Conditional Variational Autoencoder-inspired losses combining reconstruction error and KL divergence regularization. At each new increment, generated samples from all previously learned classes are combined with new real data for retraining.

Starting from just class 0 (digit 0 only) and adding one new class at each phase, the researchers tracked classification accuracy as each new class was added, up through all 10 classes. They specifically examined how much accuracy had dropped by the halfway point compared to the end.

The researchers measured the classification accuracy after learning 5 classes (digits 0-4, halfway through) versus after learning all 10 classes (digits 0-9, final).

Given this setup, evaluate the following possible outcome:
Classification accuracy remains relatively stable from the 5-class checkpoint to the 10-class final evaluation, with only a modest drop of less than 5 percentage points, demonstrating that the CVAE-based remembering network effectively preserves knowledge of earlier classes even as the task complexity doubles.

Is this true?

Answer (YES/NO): NO